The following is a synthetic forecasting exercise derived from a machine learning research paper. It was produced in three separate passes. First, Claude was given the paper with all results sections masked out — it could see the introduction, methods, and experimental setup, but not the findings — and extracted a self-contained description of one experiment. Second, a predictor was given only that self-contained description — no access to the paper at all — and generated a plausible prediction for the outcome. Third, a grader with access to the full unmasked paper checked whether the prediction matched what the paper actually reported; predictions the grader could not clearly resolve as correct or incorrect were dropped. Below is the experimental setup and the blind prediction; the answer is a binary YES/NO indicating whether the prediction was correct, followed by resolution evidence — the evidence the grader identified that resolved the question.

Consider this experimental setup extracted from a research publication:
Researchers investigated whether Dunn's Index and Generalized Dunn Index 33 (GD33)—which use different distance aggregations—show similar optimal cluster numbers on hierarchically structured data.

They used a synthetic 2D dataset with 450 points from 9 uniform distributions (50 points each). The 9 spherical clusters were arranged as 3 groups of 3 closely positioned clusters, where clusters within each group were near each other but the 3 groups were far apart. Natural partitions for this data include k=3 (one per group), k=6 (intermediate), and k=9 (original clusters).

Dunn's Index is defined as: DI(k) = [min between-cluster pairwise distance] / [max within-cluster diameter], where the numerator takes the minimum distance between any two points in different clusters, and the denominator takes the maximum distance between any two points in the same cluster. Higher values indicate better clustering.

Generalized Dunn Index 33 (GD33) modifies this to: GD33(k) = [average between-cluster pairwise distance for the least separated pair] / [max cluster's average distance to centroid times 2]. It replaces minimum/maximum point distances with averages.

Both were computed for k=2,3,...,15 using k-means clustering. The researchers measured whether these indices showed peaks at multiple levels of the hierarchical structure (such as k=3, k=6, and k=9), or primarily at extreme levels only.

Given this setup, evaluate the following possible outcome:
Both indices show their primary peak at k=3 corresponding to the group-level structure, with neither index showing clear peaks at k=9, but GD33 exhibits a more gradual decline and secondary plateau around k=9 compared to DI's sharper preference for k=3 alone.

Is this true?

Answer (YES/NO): NO